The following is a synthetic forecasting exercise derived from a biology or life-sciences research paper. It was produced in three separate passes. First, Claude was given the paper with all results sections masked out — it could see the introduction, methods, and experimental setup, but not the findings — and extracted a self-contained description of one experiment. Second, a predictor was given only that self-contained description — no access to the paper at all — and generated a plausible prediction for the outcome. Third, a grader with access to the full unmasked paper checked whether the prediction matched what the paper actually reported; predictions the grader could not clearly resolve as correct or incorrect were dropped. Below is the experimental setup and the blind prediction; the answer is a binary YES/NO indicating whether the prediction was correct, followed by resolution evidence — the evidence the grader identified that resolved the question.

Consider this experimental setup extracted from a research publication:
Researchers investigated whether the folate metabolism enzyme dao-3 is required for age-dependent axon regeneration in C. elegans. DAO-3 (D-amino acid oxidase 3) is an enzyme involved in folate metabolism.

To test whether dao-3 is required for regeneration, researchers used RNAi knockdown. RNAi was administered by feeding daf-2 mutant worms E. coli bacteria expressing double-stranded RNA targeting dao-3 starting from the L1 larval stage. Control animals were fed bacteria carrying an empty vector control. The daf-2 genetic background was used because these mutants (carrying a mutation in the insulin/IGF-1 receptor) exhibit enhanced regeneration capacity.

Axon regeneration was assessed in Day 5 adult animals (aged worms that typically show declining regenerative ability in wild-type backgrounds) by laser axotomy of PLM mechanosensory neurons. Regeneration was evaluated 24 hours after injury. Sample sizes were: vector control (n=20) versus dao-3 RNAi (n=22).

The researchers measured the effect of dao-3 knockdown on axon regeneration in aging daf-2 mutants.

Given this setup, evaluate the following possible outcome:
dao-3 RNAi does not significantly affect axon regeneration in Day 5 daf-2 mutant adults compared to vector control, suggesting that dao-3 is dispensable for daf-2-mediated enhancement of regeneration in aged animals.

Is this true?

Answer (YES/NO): NO